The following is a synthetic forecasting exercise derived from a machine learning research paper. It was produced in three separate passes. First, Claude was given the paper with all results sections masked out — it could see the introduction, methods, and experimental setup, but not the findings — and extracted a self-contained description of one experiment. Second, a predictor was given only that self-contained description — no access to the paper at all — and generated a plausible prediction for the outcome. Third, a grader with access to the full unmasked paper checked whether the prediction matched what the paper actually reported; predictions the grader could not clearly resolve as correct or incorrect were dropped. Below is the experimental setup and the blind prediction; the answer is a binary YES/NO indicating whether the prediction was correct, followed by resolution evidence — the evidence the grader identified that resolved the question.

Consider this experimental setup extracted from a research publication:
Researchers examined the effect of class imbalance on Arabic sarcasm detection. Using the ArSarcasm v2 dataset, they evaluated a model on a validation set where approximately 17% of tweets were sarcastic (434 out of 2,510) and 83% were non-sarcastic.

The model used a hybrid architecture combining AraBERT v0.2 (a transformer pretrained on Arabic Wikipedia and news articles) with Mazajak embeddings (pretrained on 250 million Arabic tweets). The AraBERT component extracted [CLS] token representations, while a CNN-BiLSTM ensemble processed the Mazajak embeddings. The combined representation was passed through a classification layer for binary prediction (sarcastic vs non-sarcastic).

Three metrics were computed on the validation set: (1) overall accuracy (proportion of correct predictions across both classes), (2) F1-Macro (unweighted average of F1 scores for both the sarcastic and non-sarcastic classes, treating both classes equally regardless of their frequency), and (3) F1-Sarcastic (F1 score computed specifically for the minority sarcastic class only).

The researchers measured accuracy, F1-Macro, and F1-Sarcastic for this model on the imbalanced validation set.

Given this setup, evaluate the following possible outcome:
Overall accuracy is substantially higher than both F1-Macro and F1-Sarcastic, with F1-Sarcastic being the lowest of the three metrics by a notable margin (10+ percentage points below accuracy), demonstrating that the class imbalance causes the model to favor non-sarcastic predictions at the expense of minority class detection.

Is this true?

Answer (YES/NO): YES